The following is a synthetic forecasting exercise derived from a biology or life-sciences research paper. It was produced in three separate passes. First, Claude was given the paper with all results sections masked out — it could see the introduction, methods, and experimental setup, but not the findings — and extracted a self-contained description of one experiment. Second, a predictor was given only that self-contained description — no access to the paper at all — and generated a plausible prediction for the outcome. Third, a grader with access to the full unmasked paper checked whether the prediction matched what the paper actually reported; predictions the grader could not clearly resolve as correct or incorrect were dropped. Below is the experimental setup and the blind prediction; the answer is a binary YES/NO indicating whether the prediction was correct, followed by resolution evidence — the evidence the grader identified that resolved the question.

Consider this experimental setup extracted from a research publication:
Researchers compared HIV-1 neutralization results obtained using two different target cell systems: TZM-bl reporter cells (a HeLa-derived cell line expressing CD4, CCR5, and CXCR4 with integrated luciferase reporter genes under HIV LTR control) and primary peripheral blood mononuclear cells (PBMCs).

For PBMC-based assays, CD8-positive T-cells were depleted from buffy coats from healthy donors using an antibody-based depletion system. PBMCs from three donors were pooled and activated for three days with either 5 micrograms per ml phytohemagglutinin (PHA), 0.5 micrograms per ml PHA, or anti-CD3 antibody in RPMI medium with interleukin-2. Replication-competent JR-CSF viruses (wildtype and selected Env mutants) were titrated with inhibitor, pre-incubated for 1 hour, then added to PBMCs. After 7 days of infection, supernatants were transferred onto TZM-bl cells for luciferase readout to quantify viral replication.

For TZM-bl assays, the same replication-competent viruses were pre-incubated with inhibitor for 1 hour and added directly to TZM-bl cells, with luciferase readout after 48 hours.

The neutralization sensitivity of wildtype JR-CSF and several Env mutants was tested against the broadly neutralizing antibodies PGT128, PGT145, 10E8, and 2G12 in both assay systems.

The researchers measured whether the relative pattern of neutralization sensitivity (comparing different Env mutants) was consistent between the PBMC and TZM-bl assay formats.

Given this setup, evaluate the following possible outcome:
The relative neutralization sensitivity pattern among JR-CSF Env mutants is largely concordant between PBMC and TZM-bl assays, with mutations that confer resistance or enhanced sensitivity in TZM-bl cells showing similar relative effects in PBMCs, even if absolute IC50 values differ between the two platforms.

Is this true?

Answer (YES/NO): YES